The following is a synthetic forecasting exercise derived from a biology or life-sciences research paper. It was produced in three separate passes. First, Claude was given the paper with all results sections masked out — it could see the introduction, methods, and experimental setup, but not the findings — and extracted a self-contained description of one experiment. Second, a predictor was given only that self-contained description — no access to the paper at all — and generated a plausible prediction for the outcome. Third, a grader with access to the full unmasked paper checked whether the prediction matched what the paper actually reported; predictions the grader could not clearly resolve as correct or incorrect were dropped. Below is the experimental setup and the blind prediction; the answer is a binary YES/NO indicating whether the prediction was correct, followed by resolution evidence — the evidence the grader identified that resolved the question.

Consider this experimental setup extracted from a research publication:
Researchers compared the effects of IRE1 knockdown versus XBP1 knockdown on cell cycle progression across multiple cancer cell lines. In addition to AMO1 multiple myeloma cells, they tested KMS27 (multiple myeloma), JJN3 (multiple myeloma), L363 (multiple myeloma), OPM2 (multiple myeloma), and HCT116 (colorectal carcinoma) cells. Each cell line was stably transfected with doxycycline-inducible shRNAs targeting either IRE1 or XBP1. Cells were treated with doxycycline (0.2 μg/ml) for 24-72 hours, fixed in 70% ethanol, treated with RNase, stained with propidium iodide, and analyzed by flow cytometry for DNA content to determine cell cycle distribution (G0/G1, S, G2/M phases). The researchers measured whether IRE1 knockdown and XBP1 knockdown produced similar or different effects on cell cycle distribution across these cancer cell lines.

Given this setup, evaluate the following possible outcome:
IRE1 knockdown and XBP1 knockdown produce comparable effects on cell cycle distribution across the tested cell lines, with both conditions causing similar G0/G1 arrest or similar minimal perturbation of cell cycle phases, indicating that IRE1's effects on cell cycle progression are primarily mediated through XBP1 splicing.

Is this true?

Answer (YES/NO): NO